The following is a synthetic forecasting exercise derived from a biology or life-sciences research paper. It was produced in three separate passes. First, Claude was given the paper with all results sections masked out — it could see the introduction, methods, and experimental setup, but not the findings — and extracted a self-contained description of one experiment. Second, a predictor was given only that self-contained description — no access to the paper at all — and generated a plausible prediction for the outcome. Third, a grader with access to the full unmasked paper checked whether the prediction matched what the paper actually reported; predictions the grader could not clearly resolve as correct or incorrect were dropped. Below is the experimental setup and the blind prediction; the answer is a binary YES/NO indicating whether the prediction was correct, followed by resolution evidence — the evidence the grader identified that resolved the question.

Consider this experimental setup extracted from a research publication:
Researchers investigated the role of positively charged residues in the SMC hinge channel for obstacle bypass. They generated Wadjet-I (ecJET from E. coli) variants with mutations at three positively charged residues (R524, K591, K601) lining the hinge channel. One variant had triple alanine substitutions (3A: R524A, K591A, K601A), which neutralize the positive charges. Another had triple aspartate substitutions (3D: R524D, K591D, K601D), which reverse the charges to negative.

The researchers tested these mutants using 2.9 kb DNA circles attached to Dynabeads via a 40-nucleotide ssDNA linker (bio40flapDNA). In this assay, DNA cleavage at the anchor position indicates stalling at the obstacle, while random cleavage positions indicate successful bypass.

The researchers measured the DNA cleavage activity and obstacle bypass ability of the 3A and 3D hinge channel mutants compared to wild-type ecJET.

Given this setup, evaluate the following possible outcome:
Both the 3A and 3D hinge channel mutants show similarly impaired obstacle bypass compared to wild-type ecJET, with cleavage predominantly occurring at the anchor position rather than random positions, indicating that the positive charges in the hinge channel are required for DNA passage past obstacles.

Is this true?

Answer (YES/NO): NO